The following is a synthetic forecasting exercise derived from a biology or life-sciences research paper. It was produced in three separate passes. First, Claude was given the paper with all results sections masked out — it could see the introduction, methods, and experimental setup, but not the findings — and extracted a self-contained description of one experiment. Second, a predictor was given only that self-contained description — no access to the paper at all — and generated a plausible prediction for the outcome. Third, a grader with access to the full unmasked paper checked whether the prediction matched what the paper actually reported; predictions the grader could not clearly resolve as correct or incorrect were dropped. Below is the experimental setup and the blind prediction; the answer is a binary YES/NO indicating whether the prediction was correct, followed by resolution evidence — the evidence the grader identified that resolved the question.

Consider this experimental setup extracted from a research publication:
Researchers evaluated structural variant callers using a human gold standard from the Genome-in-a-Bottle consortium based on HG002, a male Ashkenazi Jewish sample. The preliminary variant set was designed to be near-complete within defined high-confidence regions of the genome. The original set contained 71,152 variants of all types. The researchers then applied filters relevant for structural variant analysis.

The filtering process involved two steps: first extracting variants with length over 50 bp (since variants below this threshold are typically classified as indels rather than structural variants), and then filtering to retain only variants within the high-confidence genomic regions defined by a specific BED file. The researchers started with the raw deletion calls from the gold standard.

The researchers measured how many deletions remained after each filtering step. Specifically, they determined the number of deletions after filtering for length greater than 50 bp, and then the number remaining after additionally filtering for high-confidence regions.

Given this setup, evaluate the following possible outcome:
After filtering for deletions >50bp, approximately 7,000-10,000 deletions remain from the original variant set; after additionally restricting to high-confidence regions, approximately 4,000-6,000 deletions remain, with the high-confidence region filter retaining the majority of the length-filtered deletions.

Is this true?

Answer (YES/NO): YES